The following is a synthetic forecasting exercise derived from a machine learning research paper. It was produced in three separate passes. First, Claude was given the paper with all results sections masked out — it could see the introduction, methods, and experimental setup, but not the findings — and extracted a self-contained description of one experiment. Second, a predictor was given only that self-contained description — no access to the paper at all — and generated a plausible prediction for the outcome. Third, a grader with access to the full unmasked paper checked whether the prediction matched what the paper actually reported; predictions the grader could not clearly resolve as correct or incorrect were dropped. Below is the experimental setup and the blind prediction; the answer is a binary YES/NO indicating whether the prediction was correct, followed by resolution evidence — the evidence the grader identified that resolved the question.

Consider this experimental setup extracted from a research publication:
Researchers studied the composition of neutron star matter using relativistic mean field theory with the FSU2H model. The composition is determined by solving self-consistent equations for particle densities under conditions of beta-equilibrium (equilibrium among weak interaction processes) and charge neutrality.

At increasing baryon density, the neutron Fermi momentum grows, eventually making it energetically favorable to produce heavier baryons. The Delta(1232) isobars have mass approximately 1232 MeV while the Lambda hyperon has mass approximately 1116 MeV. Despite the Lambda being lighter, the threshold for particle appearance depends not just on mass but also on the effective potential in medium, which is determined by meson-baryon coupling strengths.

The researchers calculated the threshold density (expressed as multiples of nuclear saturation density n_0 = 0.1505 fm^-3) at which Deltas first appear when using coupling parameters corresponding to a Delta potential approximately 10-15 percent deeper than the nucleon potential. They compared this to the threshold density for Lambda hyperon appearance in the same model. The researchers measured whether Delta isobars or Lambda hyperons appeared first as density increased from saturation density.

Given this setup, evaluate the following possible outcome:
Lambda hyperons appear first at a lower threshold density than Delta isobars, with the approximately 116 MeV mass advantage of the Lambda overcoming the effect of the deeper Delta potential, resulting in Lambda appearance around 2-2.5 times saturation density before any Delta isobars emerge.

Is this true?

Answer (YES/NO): NO